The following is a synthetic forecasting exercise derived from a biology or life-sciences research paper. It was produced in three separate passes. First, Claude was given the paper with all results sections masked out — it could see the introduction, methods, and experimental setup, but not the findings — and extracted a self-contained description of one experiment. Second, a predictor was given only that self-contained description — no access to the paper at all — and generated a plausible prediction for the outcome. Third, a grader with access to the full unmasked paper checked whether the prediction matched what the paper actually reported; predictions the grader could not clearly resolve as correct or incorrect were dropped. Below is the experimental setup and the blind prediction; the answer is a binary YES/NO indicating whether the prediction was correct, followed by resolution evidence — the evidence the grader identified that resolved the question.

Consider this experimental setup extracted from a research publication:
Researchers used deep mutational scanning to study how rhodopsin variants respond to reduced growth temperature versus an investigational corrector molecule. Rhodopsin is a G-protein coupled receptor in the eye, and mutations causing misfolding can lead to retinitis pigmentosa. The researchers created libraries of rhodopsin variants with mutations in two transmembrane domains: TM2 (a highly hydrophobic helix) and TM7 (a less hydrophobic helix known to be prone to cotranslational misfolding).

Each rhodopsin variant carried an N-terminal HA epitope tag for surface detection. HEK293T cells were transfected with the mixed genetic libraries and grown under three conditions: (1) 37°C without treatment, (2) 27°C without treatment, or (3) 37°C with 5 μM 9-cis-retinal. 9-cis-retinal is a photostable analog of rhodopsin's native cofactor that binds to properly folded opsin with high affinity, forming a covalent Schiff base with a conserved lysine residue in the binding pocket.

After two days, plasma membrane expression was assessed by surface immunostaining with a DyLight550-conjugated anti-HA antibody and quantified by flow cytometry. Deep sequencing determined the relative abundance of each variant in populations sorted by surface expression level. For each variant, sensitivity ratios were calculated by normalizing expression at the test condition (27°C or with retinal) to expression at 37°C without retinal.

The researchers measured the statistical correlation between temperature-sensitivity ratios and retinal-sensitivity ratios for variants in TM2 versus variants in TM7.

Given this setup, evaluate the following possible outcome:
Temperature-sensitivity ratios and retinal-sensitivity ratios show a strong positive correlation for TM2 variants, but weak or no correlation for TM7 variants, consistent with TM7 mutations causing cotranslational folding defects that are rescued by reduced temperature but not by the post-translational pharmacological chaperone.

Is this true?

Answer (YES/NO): NO